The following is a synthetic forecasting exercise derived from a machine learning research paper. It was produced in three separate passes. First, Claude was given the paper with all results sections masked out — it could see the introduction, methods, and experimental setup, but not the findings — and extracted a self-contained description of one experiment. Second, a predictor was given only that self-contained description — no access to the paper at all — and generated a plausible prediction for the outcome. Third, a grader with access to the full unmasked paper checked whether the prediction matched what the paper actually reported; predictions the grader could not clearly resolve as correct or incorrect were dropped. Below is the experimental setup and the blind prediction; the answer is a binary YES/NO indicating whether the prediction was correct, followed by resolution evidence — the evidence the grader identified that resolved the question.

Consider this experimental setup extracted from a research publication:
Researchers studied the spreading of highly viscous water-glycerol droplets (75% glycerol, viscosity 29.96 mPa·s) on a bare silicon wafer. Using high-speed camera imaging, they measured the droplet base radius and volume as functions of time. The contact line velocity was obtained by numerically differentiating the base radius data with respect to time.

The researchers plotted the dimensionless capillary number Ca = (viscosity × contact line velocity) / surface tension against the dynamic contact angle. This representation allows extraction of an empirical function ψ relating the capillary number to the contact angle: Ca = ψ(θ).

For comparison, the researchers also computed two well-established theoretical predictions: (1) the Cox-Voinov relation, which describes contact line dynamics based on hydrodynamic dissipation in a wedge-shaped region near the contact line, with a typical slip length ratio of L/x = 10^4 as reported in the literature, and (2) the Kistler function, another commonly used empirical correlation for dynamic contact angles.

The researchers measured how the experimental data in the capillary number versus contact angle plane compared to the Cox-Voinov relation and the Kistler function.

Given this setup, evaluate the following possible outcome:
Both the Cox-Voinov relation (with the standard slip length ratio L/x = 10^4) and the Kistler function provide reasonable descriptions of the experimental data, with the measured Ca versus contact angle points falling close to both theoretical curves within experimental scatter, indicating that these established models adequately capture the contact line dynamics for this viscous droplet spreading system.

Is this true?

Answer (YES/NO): NO